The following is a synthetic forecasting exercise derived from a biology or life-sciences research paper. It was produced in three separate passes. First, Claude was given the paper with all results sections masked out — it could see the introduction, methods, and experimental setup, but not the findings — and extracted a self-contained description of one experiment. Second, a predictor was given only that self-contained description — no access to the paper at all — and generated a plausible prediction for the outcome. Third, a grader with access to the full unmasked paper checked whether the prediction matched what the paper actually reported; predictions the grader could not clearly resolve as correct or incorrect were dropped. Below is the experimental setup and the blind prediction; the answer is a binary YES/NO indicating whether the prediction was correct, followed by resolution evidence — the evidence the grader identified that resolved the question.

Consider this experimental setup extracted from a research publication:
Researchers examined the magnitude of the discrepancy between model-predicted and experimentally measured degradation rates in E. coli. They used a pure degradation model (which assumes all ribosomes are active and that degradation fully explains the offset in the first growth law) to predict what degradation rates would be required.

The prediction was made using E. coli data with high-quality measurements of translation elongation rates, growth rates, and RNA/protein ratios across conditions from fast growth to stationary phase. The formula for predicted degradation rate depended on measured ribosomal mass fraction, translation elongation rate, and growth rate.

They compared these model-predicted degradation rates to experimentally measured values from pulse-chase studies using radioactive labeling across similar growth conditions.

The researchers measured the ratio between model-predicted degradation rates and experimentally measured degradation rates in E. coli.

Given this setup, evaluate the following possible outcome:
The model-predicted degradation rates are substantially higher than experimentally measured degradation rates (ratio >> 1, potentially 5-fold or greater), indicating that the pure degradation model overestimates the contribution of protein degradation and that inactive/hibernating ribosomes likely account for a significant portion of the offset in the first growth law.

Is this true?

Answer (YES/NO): YES